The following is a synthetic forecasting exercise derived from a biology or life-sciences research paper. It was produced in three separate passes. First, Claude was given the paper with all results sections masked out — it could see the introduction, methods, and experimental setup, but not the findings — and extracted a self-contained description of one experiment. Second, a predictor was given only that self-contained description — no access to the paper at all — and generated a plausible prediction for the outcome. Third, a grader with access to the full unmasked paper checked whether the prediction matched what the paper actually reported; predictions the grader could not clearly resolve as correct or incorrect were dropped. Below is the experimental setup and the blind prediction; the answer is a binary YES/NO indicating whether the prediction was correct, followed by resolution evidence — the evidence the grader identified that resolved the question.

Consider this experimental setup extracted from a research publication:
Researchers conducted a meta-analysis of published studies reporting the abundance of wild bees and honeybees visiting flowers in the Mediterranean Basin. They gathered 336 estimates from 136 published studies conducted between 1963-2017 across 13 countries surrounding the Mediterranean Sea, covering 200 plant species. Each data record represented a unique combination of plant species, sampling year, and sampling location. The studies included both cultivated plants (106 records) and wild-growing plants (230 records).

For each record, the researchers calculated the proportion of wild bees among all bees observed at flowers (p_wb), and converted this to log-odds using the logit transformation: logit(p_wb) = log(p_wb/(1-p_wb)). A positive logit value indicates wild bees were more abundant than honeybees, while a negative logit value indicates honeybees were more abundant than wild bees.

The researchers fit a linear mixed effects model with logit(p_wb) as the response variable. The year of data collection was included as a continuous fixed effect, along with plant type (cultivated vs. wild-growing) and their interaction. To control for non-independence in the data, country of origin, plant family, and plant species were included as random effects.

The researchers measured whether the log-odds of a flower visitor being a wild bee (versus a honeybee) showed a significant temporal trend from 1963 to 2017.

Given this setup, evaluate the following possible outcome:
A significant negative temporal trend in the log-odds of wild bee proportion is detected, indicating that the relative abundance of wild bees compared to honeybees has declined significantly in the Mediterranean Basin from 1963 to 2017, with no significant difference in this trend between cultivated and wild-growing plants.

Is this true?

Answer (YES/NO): YES